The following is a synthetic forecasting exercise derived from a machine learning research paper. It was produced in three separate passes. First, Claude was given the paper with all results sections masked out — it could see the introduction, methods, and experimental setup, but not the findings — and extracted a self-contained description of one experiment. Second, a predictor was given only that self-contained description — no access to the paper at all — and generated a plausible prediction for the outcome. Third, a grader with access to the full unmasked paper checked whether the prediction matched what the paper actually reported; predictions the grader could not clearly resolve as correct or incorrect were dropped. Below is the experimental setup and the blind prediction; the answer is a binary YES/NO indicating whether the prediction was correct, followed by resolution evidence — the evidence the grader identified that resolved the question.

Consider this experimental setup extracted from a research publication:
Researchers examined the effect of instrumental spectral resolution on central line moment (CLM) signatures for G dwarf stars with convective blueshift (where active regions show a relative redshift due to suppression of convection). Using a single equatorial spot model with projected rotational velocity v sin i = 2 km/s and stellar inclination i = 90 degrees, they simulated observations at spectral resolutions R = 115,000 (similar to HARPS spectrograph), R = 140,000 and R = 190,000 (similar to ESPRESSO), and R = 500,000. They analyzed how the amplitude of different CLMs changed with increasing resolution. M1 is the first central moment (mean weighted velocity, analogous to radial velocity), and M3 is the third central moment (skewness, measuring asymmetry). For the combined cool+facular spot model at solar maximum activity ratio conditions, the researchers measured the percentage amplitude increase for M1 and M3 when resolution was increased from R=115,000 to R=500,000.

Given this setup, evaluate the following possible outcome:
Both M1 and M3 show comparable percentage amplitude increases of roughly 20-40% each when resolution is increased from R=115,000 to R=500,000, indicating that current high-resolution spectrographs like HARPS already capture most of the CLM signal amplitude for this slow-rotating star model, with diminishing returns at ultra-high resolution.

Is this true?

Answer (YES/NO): NO